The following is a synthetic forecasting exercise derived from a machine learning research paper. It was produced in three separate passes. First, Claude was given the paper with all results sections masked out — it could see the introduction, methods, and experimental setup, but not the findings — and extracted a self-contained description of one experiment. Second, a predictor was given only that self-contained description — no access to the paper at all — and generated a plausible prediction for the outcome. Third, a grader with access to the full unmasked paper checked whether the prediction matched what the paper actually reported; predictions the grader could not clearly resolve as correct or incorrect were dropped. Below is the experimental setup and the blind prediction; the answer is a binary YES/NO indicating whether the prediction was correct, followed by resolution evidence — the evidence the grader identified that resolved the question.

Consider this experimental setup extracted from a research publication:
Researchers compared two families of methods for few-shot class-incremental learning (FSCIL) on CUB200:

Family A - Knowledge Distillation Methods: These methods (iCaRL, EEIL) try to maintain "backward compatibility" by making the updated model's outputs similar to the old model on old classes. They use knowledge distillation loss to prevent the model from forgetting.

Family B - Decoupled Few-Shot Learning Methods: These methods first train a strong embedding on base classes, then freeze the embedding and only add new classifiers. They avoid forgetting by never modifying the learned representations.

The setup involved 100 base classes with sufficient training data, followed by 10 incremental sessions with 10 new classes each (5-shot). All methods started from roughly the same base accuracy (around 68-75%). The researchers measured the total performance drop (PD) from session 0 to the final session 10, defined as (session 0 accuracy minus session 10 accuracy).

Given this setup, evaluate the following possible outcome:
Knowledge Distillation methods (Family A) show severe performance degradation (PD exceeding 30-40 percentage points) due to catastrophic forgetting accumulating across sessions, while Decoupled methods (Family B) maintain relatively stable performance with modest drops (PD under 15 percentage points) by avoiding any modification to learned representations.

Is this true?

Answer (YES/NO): NO